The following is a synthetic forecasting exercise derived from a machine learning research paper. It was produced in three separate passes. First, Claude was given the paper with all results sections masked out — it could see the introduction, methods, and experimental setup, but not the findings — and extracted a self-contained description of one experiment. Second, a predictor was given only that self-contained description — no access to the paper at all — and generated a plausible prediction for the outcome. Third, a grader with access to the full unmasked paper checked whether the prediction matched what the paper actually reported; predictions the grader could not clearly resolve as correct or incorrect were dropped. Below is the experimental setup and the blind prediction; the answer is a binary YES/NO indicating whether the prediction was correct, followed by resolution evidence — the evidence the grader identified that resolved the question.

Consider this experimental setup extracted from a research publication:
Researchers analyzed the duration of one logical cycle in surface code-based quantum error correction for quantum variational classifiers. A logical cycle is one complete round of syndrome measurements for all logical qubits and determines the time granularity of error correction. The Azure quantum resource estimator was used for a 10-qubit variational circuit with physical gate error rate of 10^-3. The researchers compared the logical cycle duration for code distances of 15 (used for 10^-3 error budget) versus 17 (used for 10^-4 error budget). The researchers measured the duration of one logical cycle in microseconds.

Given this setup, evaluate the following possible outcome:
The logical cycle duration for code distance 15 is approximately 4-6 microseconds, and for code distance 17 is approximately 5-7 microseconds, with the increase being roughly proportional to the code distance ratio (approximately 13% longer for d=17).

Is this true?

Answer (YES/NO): YES